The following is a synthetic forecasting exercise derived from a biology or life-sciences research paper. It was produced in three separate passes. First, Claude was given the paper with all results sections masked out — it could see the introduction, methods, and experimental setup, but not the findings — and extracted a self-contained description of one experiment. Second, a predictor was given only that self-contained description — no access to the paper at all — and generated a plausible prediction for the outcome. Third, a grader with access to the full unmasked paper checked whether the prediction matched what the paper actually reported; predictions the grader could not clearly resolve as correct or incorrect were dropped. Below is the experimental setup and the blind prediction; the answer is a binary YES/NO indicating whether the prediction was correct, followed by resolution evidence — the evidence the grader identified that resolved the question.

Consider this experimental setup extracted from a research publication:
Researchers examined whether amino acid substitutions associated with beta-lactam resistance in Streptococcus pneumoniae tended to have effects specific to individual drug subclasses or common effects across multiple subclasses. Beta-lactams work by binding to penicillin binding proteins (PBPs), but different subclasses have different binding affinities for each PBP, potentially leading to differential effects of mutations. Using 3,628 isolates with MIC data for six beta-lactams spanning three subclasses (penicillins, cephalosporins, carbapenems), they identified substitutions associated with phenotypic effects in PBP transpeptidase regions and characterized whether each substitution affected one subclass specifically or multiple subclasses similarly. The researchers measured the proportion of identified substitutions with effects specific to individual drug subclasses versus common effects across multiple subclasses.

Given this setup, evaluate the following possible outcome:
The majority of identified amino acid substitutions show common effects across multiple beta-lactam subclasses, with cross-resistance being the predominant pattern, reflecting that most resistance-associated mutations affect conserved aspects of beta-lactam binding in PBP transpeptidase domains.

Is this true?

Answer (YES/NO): NO